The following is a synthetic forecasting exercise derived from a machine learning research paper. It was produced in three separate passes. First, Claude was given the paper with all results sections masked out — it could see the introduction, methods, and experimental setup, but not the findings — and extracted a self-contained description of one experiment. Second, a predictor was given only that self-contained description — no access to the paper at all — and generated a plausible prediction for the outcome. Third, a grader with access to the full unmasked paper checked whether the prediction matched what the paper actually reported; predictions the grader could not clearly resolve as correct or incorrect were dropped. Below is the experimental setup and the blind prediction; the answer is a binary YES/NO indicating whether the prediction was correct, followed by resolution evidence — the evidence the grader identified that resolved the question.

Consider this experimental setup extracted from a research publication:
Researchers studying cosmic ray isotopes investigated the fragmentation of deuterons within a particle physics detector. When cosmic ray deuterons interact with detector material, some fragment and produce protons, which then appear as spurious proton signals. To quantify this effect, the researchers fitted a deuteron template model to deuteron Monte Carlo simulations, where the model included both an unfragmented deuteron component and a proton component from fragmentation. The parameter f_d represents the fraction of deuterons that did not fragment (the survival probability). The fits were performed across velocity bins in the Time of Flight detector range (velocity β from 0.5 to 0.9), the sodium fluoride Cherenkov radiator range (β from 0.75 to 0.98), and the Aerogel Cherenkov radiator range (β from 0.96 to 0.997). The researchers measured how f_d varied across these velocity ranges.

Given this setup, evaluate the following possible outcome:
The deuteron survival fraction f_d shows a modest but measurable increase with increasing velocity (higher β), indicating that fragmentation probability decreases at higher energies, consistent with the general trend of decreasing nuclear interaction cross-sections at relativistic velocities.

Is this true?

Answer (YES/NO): NO